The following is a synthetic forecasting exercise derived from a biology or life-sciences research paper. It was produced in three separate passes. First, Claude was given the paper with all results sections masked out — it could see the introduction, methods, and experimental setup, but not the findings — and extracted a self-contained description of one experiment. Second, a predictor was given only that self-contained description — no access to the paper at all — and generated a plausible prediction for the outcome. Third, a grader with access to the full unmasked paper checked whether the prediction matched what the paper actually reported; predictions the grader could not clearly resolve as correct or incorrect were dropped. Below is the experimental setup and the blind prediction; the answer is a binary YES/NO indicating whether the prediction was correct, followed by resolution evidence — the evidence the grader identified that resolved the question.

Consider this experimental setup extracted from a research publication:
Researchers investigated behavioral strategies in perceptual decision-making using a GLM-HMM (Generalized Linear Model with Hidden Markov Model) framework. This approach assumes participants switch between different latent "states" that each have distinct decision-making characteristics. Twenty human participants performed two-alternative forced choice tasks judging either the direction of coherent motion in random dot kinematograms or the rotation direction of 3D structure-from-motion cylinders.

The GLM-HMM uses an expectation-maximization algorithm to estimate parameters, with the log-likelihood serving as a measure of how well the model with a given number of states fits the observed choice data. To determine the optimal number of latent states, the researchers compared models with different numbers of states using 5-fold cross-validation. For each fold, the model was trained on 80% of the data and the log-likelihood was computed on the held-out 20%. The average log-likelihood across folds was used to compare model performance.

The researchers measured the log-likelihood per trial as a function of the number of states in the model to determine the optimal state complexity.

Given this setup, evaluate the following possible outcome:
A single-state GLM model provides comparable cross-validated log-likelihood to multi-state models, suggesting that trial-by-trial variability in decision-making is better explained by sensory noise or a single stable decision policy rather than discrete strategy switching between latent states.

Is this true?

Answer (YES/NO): NO